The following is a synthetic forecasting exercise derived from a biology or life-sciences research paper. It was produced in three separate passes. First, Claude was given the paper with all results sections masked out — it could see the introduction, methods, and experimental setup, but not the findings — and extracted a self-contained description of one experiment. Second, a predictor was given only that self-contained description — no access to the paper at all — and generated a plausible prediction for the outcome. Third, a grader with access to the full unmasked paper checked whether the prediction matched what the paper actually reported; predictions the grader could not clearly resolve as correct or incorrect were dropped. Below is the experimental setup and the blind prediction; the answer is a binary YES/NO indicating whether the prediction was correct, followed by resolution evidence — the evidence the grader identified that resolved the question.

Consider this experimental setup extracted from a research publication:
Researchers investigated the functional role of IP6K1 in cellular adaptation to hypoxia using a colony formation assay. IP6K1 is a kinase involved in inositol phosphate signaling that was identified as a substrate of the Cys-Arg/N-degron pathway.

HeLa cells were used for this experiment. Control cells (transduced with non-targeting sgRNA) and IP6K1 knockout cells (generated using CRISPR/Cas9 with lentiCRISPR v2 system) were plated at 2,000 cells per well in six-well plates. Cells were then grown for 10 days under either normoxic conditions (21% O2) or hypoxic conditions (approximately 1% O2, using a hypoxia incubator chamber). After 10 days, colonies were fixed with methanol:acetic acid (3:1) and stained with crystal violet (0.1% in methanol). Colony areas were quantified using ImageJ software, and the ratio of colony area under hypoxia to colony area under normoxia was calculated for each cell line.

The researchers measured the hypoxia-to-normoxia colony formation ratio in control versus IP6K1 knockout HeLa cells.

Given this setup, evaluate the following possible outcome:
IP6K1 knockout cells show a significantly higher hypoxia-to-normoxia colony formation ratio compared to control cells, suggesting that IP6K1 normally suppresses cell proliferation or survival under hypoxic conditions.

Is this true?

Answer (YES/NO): NO